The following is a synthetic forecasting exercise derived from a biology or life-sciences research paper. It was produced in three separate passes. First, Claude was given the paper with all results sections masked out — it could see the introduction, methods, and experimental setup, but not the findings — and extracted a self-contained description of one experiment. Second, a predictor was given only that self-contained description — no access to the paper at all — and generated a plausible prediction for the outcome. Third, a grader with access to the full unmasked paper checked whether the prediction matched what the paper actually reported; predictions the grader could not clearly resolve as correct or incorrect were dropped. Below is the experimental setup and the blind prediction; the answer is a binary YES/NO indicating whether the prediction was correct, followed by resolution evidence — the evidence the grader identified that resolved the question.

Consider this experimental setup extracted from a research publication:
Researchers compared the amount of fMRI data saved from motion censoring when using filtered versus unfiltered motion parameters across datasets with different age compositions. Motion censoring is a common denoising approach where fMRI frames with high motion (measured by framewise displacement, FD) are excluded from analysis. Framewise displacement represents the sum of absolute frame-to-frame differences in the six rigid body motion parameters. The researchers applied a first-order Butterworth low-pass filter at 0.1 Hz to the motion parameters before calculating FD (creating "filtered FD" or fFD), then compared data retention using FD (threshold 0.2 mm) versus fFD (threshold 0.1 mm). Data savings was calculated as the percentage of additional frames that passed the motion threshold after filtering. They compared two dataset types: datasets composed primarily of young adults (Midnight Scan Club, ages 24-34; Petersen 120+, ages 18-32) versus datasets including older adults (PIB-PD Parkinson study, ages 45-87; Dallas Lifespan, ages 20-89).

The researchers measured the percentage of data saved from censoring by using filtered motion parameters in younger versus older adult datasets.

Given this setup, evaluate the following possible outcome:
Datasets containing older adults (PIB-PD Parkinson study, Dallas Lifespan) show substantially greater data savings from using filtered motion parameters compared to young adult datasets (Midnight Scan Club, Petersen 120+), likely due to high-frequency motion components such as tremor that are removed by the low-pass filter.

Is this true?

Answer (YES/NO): NO